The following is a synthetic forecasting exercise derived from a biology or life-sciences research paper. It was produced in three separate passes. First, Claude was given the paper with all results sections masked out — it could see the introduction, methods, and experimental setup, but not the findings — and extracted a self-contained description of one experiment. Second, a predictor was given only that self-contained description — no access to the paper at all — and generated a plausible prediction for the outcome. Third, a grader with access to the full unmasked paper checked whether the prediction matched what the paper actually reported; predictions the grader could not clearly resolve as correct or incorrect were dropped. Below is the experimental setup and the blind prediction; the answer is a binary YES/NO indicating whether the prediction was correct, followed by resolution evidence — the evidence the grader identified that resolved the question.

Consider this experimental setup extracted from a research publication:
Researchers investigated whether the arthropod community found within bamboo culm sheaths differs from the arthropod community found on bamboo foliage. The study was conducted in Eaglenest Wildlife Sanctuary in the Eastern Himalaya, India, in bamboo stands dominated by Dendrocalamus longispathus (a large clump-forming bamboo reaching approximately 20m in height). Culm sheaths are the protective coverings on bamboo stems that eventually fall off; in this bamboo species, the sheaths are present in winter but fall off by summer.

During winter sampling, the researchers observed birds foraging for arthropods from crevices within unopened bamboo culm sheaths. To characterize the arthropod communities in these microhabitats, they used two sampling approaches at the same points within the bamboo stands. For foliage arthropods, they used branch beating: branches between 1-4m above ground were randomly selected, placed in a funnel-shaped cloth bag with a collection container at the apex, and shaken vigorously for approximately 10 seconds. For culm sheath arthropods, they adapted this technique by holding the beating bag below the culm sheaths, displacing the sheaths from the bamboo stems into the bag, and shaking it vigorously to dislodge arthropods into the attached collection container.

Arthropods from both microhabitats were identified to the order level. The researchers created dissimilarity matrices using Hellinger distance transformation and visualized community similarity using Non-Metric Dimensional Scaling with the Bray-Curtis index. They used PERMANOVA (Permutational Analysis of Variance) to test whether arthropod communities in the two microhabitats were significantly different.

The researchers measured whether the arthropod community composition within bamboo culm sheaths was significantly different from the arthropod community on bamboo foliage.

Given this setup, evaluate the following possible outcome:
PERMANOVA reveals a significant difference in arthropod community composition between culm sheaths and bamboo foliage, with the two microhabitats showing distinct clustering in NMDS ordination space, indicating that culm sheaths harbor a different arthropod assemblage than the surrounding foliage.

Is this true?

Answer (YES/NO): YES